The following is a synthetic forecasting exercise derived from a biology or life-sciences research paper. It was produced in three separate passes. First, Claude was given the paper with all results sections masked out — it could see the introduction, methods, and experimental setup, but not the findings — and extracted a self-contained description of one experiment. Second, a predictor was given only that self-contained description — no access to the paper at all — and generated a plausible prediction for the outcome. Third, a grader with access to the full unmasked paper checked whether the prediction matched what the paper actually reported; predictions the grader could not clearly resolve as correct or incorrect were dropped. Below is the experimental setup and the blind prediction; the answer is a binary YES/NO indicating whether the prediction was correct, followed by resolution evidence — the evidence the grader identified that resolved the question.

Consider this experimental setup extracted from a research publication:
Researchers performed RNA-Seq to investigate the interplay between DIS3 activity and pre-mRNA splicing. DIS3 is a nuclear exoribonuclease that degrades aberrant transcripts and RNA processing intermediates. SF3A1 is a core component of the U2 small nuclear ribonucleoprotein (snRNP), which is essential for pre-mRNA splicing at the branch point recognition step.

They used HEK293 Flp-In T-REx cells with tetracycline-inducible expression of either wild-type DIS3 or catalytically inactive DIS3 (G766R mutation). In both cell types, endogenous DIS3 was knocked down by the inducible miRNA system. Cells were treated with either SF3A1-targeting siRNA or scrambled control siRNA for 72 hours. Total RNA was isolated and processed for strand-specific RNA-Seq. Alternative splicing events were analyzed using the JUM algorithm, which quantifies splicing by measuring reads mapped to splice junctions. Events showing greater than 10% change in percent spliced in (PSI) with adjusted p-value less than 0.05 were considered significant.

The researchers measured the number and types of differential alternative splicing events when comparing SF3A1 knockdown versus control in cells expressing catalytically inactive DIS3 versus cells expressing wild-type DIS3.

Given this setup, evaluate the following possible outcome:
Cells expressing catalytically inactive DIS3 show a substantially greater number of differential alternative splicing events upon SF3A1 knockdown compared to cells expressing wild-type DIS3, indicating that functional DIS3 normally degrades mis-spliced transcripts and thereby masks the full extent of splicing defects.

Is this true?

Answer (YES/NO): NO